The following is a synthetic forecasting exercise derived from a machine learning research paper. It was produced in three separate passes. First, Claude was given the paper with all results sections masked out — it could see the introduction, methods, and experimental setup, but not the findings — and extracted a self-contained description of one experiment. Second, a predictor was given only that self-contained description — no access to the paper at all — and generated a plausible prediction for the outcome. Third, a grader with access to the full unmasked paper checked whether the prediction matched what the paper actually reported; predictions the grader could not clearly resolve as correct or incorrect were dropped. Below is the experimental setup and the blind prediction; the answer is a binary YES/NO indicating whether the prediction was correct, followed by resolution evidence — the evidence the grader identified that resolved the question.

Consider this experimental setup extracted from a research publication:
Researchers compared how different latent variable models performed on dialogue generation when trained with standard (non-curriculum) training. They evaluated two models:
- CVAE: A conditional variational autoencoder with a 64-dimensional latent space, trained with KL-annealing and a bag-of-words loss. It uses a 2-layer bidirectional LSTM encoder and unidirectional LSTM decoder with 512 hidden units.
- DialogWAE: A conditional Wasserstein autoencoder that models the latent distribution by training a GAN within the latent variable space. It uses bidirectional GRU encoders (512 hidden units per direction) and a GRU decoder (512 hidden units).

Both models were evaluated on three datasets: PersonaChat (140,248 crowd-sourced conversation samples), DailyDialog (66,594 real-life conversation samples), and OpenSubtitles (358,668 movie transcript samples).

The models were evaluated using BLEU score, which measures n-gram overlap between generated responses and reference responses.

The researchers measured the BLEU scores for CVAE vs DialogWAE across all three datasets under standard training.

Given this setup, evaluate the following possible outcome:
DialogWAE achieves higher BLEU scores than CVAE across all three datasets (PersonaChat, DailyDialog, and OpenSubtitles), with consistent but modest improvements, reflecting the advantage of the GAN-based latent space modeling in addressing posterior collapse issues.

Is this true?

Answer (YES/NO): NO